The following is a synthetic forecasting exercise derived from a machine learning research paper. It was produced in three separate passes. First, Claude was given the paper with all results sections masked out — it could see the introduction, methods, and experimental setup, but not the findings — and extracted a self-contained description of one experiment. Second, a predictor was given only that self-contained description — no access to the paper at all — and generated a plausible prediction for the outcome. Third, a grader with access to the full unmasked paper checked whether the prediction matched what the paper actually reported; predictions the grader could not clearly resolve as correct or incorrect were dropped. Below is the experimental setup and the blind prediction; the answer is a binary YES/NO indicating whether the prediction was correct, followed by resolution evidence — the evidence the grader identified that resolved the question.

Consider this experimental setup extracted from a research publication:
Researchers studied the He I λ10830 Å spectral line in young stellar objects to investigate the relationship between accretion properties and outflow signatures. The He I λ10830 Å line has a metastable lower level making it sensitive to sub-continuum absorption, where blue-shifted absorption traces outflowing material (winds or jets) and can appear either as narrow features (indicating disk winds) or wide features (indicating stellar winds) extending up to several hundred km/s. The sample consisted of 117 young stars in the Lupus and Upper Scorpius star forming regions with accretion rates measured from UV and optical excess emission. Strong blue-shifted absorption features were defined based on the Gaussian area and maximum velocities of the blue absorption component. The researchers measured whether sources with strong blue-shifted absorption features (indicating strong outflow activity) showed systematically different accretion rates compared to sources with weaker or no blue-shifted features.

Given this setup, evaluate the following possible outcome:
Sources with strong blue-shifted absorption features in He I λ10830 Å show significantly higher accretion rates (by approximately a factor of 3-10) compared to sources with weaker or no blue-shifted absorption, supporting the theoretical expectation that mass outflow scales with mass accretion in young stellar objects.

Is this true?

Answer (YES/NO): NO